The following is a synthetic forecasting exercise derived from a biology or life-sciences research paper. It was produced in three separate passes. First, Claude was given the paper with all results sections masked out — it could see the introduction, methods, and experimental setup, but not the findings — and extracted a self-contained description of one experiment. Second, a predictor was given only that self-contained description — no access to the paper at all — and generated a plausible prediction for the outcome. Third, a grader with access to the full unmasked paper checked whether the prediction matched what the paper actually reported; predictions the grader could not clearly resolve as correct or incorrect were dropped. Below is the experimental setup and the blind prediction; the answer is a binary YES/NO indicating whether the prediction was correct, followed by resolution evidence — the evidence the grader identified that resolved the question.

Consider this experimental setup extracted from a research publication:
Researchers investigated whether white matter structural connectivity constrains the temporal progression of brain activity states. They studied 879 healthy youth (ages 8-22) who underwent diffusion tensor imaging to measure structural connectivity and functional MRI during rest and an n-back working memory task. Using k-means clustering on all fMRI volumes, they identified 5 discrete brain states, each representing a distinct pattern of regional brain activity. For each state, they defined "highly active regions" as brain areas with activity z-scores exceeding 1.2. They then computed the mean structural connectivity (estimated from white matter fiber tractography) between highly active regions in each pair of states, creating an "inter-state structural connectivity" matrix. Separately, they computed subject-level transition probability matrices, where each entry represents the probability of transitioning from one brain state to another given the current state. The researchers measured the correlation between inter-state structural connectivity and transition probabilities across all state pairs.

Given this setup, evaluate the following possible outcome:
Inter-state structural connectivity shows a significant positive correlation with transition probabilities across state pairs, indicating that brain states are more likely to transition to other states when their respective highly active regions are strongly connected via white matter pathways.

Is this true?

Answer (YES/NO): YES